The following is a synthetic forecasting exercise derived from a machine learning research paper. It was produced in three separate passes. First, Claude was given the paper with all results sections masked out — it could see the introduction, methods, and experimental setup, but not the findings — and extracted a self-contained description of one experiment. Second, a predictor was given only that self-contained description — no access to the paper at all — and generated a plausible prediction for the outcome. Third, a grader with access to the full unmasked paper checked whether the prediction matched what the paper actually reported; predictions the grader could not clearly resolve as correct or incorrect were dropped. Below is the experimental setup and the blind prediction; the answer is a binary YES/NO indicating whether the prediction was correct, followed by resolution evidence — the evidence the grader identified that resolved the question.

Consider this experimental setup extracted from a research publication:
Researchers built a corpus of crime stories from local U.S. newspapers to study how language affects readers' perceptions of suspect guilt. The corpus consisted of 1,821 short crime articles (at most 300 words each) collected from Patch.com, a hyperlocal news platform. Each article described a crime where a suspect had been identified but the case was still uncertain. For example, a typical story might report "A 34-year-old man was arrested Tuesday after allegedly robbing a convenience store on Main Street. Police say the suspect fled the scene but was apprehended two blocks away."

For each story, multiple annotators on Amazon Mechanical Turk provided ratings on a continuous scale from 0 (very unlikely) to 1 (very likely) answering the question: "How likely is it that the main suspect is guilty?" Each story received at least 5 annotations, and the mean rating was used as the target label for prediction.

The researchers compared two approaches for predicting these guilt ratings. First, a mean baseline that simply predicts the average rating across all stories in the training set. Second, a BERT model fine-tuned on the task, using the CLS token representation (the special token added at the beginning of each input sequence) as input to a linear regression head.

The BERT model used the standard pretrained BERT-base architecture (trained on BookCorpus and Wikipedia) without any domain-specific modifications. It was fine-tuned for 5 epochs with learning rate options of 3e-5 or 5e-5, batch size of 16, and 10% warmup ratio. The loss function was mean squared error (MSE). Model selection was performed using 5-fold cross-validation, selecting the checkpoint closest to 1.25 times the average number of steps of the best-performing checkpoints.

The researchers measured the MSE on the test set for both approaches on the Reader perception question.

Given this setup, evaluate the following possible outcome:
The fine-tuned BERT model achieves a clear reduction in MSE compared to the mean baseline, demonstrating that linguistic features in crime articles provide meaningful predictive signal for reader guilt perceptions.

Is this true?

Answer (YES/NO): NO